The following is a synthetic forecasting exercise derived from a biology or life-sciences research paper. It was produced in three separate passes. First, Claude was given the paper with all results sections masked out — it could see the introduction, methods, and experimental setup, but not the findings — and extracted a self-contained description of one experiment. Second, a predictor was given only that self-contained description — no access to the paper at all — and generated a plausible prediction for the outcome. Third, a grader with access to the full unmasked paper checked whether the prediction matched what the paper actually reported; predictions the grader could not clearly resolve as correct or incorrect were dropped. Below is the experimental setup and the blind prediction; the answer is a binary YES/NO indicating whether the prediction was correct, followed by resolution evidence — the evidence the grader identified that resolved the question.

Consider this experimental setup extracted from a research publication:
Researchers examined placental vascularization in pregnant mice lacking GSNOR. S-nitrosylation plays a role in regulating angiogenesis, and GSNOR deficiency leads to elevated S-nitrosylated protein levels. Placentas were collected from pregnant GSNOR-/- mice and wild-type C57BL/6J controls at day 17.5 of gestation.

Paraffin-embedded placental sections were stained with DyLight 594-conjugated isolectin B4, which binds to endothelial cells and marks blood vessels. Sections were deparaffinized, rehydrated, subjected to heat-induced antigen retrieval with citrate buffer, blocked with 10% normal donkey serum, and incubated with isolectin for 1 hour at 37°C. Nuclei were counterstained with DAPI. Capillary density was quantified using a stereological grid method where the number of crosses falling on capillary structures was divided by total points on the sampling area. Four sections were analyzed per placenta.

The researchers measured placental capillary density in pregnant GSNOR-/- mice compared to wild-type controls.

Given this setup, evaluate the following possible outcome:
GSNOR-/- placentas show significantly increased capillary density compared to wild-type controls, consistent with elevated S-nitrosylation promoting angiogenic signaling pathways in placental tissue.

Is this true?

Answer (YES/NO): NO